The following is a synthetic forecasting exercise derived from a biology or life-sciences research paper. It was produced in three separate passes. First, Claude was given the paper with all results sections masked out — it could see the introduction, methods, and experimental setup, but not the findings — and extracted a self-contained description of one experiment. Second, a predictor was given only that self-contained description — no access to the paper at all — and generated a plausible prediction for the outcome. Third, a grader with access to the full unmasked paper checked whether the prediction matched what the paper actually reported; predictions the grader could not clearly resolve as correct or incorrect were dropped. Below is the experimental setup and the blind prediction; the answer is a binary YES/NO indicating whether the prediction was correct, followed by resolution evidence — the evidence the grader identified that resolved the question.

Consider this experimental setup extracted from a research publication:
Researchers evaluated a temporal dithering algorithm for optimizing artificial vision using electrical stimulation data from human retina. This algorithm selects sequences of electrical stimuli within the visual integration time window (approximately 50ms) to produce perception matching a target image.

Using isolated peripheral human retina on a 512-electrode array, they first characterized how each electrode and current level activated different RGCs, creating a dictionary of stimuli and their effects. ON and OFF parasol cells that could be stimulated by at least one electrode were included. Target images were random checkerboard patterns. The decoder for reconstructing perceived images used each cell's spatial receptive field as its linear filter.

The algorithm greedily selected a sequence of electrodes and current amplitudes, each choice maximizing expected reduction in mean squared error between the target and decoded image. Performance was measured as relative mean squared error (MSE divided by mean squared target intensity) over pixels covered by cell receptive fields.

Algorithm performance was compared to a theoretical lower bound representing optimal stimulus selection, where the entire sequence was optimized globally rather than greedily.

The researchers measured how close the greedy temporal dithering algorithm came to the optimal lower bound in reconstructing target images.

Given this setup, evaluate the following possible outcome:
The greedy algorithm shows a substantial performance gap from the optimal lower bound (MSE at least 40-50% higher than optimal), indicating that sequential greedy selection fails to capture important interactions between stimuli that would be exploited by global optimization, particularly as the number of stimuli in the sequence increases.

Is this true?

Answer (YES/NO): NO